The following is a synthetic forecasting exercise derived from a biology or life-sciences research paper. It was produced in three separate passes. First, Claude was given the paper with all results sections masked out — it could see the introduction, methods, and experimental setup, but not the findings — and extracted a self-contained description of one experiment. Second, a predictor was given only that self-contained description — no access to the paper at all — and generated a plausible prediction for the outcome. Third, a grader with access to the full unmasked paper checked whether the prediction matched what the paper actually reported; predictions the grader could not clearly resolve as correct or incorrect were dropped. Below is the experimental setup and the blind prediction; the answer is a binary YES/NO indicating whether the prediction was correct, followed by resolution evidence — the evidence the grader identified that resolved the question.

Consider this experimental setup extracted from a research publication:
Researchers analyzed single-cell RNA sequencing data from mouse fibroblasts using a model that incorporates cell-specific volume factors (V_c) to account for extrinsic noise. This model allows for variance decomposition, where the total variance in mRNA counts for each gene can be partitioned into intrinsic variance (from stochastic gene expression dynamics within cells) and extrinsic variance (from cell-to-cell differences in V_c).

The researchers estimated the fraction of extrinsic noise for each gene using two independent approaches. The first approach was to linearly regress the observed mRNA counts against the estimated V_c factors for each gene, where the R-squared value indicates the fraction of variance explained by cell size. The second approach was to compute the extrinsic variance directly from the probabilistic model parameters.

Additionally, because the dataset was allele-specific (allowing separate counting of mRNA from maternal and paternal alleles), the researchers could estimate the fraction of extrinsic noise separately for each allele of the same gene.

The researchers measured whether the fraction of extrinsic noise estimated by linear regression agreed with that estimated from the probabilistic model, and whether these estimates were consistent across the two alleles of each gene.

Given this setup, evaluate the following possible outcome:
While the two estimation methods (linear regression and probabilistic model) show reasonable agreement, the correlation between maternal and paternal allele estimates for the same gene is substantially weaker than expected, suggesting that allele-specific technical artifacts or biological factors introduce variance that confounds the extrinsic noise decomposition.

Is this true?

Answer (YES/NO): NO